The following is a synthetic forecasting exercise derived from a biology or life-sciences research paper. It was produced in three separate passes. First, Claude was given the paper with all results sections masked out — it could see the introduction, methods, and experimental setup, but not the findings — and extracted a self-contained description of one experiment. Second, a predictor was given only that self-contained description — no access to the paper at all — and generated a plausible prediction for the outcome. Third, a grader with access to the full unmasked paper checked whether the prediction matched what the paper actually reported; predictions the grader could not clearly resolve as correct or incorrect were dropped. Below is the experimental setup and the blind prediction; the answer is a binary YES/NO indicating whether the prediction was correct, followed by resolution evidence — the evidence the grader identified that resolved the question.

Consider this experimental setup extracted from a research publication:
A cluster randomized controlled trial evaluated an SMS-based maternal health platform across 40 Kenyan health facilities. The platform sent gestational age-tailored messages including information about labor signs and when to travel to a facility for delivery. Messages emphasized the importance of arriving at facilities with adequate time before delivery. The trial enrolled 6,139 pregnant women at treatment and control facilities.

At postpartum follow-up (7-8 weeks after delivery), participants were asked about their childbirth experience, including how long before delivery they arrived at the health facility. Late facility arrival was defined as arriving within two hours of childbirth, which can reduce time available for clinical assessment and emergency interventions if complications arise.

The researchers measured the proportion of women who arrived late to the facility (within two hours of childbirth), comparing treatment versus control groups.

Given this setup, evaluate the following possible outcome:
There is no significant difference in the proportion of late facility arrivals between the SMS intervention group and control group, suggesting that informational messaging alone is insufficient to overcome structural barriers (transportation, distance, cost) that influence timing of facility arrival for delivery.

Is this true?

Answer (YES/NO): NO